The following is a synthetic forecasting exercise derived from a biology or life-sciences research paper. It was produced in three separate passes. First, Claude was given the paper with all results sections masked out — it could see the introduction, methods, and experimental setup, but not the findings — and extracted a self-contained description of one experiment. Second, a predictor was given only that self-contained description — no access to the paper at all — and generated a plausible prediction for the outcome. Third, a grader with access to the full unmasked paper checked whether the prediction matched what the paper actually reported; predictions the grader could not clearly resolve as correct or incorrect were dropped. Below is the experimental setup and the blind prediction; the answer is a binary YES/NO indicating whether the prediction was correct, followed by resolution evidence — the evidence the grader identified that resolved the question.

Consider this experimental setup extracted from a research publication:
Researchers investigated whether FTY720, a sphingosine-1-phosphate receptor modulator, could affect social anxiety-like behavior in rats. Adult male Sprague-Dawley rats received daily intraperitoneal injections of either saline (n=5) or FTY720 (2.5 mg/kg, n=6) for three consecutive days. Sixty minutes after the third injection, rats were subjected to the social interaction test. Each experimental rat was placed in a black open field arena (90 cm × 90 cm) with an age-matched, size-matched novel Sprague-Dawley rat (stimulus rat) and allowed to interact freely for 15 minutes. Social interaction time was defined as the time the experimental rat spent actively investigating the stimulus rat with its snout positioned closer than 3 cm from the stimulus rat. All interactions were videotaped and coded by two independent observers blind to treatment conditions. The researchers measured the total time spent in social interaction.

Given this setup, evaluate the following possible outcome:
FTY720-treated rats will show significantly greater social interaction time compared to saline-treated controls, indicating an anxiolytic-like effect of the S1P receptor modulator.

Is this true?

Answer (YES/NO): YES